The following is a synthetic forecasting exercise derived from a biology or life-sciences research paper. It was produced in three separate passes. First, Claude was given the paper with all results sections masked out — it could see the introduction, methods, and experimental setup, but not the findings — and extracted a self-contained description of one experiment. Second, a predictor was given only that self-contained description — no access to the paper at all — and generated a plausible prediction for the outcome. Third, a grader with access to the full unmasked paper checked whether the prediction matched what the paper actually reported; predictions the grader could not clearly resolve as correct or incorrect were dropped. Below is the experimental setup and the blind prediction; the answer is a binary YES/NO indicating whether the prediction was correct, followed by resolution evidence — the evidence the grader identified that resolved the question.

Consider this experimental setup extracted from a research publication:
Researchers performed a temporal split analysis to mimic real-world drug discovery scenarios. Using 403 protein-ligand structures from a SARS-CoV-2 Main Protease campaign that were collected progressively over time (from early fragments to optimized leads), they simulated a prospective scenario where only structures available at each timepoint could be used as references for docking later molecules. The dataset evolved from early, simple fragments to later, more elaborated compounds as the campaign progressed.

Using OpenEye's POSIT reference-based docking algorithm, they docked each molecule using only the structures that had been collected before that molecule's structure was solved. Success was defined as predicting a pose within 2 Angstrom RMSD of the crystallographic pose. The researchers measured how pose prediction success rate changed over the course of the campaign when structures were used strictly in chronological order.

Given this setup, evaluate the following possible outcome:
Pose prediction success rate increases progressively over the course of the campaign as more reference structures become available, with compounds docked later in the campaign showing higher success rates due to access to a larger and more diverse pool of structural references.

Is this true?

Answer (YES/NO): YES